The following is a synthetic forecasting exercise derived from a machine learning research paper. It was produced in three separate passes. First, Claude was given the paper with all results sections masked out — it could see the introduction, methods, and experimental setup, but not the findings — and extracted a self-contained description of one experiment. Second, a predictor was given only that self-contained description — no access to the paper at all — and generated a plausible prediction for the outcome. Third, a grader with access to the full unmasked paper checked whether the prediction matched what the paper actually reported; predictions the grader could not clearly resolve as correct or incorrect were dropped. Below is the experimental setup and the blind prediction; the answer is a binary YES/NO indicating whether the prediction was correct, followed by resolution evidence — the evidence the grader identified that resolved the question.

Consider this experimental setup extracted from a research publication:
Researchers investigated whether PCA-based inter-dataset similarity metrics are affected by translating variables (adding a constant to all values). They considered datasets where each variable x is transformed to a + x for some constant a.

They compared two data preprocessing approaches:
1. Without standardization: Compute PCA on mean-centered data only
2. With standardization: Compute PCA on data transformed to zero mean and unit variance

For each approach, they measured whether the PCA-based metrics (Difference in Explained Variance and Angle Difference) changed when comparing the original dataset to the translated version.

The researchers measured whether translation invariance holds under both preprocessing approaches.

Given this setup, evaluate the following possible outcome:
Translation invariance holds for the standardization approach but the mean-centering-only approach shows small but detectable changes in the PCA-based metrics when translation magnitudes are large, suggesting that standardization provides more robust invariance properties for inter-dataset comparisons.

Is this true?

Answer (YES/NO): NO